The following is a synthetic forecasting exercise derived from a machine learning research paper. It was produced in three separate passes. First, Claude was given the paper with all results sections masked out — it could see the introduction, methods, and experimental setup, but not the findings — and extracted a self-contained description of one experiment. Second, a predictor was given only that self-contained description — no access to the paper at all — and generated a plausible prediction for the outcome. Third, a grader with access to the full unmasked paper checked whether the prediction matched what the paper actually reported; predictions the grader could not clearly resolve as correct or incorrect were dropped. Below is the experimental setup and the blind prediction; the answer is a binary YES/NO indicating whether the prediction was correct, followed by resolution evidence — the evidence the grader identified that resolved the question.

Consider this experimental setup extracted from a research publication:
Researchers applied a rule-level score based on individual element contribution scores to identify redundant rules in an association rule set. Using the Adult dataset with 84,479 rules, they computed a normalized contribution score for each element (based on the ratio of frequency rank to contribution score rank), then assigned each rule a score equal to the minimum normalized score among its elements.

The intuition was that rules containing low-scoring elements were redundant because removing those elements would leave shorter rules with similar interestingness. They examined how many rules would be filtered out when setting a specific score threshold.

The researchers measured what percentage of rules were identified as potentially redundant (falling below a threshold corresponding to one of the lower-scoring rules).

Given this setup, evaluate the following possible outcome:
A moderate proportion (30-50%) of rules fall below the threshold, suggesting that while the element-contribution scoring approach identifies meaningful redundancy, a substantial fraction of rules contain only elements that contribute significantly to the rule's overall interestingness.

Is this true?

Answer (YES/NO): NO